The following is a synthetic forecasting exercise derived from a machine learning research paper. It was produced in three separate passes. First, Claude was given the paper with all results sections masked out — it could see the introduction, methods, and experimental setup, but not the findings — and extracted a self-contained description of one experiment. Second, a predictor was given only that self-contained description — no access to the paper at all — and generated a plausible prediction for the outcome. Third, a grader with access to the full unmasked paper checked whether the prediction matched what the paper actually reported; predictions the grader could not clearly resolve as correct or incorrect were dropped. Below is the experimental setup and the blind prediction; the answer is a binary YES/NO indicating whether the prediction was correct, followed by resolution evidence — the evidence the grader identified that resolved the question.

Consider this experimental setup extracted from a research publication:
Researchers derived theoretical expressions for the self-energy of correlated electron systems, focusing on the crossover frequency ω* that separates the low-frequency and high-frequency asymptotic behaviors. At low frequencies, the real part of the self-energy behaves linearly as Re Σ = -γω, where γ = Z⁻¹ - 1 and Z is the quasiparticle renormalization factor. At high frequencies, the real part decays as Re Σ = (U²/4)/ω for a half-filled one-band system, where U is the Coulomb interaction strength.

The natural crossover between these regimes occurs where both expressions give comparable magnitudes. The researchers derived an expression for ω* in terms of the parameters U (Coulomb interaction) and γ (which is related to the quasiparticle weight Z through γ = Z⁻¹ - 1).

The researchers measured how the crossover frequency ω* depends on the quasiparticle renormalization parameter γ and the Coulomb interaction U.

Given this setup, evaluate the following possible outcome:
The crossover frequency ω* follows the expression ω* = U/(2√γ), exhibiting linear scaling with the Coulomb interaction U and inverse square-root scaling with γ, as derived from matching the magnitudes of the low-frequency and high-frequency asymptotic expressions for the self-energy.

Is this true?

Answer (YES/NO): YES